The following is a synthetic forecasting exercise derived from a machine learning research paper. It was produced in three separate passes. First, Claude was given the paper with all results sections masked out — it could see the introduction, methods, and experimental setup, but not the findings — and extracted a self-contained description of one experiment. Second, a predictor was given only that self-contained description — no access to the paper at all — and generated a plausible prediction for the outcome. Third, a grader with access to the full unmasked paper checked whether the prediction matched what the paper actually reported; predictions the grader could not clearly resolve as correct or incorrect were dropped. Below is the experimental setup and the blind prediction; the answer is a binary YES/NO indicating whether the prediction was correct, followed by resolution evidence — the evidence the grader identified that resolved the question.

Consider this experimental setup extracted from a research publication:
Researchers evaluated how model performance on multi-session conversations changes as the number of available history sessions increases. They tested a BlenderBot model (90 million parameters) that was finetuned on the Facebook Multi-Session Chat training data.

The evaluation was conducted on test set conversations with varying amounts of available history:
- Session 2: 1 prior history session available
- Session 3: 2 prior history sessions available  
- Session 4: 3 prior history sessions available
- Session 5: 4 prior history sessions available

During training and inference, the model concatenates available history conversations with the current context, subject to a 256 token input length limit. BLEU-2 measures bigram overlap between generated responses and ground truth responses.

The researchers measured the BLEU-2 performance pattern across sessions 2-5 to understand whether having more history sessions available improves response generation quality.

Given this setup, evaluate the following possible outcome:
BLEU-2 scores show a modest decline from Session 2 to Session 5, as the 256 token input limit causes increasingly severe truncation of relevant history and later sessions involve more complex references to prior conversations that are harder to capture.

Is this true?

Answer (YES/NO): NO